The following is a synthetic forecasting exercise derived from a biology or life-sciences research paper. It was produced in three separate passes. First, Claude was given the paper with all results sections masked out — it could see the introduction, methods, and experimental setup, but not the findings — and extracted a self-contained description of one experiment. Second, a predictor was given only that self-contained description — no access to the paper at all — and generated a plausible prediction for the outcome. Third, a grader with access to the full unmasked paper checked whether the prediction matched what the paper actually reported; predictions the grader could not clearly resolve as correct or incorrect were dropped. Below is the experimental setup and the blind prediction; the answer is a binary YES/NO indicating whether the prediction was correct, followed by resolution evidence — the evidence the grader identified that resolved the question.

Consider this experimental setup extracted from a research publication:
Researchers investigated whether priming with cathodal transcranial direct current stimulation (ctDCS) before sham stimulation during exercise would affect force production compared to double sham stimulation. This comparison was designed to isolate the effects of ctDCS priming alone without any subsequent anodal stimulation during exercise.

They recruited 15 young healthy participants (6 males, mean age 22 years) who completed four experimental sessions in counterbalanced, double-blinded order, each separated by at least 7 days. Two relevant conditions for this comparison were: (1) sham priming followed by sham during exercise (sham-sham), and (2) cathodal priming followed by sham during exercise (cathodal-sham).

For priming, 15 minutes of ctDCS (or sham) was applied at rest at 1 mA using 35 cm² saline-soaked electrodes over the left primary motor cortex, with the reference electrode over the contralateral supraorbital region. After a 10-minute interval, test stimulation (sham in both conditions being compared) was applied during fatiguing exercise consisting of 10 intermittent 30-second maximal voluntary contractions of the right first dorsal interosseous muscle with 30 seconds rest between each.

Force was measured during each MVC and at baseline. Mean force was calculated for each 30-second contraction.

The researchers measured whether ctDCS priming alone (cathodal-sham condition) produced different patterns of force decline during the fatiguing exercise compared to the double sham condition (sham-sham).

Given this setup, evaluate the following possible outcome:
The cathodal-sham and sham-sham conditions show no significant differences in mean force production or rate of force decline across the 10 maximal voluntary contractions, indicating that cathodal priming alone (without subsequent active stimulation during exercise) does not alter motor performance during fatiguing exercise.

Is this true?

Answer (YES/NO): YES